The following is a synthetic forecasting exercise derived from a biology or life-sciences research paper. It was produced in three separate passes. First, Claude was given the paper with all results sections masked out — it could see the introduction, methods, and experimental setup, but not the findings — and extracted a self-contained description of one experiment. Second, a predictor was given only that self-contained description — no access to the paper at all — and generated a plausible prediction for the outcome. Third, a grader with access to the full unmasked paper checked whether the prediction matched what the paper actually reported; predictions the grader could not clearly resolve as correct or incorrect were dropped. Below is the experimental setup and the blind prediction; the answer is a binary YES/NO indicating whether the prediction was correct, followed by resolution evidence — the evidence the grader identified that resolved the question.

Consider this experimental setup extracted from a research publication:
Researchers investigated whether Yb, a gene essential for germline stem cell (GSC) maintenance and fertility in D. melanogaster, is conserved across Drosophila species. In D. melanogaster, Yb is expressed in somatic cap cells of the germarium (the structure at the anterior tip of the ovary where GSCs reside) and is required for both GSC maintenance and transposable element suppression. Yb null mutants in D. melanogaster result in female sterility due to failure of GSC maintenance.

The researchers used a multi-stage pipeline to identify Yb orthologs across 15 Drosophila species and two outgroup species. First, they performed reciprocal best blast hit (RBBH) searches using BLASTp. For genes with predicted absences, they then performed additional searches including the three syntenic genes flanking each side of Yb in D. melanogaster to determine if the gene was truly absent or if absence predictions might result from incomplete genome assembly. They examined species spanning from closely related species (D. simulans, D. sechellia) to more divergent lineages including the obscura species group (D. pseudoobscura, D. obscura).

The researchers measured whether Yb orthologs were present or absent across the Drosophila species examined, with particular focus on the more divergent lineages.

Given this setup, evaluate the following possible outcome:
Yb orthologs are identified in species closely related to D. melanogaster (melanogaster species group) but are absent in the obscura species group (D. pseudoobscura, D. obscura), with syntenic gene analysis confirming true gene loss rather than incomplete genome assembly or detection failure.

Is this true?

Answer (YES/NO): YES